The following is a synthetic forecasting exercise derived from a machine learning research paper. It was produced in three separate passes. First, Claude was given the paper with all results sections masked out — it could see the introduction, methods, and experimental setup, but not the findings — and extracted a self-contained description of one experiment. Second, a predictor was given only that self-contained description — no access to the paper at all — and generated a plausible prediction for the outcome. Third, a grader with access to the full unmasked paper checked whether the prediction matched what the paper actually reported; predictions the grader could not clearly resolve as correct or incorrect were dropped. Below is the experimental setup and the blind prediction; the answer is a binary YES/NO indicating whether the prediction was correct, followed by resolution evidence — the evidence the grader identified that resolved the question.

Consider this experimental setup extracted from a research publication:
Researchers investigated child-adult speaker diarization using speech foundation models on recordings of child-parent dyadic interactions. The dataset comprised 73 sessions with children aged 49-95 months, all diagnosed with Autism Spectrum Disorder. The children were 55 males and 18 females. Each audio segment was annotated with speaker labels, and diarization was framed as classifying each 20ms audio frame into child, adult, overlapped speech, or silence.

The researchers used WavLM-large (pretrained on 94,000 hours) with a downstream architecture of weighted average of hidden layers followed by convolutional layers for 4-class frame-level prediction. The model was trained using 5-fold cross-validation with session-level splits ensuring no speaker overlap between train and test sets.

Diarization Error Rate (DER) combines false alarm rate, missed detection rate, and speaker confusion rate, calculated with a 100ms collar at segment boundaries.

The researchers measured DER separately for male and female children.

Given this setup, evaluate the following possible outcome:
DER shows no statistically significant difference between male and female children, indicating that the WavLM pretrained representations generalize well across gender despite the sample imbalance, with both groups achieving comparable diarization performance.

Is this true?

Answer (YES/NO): YES